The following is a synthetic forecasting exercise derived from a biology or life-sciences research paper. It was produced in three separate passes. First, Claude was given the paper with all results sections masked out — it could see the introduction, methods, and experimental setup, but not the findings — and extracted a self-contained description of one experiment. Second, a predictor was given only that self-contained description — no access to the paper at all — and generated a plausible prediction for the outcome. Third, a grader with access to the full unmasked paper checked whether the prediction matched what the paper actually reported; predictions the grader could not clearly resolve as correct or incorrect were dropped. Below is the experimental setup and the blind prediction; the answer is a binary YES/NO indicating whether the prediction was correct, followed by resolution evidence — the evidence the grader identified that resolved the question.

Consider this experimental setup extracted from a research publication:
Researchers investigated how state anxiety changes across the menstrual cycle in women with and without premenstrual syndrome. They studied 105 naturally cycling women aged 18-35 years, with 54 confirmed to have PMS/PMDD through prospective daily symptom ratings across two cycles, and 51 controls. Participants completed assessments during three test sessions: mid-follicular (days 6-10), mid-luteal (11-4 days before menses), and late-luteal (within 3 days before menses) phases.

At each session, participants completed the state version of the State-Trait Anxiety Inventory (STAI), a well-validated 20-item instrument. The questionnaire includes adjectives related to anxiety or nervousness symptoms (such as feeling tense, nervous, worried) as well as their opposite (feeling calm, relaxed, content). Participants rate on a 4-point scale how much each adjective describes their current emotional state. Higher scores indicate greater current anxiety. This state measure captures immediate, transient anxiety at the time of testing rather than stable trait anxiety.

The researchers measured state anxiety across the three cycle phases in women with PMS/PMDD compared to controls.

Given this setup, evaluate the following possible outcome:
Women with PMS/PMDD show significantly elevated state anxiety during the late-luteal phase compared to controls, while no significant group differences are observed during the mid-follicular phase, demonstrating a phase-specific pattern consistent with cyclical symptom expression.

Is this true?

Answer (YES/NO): NO